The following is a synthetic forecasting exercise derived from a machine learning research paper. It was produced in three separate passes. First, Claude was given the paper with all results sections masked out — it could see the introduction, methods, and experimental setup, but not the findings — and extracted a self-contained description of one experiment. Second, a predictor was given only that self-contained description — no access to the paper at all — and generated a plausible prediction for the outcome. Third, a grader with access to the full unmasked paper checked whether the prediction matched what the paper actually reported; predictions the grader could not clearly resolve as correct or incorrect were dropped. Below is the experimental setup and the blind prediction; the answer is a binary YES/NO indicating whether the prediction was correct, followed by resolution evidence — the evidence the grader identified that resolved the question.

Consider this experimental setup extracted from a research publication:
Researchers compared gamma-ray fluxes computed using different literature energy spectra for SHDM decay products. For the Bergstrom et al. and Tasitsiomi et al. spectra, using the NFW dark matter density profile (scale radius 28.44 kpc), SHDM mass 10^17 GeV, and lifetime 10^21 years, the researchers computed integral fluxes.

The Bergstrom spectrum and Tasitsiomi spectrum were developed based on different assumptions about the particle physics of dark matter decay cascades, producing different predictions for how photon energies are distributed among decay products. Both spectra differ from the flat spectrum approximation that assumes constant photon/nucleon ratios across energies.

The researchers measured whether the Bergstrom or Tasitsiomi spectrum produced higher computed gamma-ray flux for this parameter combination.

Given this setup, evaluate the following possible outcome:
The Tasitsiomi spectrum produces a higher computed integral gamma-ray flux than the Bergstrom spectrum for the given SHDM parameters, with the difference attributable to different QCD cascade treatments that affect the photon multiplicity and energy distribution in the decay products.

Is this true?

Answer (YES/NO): NO